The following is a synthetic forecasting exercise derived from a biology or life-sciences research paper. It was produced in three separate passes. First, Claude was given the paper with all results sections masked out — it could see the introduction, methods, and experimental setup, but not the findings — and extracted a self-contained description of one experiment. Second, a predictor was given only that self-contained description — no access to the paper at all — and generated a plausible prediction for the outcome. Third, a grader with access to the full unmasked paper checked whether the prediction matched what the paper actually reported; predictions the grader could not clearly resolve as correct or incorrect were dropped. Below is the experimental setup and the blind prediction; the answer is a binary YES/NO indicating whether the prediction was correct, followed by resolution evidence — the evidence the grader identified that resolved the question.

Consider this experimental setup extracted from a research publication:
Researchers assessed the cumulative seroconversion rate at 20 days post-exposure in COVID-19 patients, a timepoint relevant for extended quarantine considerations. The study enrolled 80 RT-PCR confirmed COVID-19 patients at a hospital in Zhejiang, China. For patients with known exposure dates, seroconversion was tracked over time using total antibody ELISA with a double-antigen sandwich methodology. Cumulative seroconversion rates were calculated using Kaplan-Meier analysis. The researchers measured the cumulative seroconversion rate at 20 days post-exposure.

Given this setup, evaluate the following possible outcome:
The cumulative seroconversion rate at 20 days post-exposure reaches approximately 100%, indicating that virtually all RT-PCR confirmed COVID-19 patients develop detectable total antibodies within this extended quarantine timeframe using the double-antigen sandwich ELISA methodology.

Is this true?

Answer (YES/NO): NO